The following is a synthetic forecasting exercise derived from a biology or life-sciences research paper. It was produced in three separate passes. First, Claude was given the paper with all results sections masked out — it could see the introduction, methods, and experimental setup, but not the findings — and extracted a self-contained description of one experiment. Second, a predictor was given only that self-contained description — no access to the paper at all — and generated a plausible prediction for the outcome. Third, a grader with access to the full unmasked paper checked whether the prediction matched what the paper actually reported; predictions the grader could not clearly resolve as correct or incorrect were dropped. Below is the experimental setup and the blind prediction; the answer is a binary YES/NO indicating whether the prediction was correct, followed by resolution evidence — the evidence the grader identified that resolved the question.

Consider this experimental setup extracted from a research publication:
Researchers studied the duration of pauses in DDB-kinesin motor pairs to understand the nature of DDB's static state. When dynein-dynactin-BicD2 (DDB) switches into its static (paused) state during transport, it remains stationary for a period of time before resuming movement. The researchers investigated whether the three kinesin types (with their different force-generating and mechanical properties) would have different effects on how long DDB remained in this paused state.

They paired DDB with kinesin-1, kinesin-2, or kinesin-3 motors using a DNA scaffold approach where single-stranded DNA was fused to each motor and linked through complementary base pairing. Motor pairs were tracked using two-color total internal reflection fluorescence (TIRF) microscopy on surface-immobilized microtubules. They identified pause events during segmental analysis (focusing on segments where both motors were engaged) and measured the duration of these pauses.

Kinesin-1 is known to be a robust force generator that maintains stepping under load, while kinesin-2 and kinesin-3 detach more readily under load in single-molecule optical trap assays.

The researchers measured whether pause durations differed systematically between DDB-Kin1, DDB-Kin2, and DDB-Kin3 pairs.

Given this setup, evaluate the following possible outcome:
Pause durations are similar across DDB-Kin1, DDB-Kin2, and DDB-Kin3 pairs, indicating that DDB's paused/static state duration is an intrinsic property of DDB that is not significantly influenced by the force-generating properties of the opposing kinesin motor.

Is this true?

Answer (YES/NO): NO